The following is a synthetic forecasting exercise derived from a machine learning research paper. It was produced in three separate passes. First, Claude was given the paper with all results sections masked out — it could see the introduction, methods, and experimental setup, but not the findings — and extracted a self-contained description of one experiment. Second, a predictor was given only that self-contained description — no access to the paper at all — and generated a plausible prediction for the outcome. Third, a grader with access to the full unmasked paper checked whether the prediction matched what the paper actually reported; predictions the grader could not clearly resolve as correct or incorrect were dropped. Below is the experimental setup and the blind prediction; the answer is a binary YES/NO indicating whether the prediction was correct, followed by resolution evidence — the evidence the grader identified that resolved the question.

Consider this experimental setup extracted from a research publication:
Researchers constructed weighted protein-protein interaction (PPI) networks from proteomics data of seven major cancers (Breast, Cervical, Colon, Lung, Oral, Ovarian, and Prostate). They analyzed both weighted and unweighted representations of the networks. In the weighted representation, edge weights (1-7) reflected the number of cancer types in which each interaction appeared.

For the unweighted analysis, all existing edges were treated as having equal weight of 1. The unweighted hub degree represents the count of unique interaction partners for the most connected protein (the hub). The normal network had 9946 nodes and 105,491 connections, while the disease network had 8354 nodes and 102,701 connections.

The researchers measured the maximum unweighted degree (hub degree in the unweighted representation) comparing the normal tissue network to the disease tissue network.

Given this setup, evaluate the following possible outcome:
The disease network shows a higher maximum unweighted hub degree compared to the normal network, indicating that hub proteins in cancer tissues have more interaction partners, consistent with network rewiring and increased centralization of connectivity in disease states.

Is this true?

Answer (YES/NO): YES